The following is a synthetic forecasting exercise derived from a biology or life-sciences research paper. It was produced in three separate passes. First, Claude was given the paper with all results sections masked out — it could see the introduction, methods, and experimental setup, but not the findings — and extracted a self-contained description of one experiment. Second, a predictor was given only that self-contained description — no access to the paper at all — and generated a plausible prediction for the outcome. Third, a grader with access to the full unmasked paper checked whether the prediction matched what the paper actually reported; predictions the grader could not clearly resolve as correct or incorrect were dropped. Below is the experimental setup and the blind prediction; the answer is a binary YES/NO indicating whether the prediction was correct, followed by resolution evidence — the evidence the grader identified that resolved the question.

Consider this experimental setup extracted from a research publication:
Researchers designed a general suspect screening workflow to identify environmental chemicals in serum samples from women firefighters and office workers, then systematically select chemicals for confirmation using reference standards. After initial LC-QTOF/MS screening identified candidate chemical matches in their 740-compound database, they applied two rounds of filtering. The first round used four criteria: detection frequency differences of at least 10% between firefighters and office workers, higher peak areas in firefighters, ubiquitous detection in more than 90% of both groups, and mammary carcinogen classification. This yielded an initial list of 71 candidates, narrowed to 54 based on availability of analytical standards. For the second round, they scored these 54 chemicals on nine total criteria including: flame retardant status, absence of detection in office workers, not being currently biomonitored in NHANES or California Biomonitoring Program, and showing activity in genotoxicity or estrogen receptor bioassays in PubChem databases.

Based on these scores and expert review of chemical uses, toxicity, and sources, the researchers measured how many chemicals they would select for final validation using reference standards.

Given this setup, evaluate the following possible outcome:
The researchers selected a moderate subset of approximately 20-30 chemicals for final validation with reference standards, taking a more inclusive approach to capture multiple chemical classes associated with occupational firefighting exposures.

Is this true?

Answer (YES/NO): YES